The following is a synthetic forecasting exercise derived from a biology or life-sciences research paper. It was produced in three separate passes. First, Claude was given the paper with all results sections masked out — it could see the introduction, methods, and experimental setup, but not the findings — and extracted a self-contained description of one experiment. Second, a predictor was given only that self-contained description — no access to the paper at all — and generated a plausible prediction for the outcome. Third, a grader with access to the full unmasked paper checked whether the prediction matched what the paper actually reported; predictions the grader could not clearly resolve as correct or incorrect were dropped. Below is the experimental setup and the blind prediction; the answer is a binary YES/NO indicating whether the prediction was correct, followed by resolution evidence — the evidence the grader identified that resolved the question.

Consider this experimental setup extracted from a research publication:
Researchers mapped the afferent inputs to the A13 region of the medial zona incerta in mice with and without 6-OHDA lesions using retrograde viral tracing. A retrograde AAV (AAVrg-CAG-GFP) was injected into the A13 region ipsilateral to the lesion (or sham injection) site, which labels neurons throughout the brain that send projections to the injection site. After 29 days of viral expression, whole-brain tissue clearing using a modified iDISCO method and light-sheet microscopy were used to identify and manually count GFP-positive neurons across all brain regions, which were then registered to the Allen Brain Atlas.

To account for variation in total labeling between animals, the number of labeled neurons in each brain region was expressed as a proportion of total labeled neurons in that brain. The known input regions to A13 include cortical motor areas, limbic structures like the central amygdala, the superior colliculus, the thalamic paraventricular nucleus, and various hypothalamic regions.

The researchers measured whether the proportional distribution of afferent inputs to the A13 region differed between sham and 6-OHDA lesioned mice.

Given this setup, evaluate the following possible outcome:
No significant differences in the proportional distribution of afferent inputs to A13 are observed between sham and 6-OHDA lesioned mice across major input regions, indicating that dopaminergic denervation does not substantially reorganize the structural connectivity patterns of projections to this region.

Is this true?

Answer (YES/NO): NO